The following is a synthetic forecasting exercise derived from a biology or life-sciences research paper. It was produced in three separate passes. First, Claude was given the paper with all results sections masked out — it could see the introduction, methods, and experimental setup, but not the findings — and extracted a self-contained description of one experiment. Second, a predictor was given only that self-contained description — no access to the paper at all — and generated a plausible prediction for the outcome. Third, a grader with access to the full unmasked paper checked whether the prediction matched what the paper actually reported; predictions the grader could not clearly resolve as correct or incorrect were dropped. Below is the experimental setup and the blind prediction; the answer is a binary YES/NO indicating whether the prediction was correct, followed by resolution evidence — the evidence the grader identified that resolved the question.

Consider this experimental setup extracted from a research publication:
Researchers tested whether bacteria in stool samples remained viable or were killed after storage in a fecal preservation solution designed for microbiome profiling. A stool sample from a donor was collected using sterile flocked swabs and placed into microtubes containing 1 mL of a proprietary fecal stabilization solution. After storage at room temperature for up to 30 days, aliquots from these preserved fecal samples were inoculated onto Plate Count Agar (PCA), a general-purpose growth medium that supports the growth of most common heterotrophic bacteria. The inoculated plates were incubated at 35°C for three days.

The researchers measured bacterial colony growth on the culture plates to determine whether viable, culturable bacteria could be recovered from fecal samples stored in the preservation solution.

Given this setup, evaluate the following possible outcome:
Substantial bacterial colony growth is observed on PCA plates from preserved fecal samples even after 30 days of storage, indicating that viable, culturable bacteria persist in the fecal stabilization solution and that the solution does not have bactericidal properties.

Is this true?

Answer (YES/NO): NO